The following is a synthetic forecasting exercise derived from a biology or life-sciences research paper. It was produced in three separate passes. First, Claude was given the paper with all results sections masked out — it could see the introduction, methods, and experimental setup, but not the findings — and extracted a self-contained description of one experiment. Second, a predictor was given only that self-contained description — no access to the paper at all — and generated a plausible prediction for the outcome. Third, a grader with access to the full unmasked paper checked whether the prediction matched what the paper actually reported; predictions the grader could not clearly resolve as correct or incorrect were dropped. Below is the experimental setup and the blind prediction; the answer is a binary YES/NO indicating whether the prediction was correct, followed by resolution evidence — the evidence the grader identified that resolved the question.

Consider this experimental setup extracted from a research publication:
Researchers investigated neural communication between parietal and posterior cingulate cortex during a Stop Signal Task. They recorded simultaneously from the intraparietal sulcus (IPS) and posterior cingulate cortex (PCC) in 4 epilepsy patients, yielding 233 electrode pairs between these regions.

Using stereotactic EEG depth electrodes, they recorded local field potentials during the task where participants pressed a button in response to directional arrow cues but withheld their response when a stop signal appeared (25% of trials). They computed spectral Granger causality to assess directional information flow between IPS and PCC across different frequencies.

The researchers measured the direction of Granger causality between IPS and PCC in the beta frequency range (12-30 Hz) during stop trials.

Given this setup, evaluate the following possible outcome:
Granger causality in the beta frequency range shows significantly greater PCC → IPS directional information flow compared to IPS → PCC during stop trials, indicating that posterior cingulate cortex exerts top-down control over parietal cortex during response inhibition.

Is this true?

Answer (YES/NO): NO